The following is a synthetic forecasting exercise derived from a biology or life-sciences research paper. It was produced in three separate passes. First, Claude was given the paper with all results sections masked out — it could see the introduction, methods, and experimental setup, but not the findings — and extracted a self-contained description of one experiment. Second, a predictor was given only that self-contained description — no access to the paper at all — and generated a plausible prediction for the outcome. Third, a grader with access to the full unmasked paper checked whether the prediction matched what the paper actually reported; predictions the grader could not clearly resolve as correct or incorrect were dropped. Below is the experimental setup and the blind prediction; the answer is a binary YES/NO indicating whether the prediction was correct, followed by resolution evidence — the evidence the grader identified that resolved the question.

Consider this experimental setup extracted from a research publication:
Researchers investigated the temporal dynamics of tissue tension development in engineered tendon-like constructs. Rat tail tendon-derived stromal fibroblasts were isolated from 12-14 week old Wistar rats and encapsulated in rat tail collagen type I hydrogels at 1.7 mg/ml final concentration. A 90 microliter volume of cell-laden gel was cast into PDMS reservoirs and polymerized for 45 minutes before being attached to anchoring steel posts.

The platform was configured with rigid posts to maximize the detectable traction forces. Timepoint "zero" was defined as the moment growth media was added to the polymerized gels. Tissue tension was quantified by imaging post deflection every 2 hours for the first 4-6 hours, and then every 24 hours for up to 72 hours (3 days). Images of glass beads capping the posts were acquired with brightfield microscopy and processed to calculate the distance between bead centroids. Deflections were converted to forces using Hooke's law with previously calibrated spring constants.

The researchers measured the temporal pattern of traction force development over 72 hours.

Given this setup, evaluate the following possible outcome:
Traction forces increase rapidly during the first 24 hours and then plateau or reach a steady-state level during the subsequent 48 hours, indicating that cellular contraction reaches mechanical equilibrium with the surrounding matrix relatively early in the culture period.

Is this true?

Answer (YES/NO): YES